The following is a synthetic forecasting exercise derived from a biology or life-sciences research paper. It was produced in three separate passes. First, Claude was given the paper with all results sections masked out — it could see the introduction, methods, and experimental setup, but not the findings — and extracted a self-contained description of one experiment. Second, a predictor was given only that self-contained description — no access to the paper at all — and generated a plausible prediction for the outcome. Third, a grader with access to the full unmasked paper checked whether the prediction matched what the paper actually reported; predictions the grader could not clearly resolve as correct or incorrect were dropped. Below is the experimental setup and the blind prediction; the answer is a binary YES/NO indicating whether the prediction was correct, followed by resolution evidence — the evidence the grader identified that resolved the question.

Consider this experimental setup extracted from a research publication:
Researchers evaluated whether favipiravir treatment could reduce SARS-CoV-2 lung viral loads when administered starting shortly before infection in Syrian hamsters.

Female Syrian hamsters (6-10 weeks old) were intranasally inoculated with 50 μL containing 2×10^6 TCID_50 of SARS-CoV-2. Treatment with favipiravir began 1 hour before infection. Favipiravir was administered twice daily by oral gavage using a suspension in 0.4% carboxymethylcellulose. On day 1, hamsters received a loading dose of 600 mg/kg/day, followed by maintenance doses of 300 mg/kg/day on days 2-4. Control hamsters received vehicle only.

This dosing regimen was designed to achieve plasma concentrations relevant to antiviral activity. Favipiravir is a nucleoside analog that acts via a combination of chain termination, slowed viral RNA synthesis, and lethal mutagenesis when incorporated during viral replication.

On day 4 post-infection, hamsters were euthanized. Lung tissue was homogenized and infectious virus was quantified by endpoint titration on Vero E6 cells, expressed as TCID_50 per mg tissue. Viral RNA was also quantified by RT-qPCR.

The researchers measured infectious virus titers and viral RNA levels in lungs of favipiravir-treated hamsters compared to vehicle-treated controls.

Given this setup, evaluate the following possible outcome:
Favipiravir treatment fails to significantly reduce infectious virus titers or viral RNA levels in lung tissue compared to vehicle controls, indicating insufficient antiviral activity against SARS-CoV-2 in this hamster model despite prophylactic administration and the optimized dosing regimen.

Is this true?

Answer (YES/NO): NO